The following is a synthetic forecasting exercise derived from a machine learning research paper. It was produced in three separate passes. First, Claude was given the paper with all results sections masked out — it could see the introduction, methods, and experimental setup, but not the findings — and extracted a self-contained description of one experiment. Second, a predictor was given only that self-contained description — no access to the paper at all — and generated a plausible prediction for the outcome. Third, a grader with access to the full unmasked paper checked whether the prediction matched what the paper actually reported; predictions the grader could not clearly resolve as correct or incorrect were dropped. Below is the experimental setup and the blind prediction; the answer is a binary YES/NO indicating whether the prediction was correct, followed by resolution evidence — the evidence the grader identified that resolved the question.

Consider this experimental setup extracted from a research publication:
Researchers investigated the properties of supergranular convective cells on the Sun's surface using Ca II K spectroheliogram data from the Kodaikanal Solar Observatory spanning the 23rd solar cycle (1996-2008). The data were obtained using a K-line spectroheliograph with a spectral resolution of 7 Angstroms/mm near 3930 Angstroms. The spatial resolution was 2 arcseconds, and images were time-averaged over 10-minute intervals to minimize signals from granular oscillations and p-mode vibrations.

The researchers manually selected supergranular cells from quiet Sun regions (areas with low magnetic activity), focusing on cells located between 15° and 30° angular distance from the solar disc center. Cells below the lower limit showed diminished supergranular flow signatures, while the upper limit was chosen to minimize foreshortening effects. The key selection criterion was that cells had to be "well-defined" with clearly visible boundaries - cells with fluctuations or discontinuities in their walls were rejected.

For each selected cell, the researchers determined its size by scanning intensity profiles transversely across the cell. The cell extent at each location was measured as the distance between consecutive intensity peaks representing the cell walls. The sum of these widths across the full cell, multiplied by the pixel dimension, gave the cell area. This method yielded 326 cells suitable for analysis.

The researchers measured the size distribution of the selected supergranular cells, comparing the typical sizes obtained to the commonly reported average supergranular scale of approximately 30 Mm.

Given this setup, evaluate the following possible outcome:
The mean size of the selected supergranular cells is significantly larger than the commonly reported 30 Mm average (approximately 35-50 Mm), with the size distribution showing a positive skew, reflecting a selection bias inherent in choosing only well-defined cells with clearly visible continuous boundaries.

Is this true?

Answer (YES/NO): NO